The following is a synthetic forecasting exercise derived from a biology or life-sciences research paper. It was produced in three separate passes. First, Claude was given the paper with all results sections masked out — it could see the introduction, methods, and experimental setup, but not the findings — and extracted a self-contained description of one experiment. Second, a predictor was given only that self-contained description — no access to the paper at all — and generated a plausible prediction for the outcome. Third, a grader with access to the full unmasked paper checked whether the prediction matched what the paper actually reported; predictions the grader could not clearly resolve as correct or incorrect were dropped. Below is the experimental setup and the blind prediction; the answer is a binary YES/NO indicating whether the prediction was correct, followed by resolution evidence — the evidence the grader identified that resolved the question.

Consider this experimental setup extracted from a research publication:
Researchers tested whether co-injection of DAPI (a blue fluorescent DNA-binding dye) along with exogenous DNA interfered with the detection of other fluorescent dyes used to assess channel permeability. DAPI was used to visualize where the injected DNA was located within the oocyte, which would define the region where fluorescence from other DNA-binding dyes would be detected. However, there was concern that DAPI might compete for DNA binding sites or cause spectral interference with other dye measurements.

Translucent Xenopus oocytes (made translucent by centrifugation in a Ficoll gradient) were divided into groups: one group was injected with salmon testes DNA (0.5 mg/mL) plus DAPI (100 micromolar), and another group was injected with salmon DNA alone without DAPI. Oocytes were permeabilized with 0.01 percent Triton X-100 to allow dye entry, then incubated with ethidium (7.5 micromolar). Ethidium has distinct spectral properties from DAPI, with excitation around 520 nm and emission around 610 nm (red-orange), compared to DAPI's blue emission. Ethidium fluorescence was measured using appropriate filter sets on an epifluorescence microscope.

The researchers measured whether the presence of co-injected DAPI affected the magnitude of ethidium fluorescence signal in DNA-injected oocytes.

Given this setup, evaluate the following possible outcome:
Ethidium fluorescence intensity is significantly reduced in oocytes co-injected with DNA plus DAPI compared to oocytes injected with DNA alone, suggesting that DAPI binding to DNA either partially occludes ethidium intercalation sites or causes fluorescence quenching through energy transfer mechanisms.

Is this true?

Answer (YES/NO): NO